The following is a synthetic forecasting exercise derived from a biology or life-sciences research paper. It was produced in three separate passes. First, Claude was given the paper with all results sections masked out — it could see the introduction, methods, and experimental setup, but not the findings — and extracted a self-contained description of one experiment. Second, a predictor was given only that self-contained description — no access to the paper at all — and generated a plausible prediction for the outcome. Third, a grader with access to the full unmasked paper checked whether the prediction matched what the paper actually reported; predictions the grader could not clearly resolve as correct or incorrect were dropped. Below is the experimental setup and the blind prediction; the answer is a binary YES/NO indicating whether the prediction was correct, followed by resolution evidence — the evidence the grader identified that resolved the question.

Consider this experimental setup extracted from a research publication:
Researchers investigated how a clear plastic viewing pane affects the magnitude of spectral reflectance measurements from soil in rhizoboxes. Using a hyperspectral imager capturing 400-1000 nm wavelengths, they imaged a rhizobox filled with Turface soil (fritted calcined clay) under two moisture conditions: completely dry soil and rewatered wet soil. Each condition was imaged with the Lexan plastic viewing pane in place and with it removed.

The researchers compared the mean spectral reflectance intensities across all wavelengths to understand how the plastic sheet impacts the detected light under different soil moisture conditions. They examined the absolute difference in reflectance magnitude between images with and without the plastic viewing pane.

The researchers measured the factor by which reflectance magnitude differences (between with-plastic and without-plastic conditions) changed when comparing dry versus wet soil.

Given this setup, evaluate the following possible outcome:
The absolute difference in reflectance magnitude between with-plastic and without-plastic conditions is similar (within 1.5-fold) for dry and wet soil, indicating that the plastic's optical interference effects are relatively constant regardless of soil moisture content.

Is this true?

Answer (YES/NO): NO